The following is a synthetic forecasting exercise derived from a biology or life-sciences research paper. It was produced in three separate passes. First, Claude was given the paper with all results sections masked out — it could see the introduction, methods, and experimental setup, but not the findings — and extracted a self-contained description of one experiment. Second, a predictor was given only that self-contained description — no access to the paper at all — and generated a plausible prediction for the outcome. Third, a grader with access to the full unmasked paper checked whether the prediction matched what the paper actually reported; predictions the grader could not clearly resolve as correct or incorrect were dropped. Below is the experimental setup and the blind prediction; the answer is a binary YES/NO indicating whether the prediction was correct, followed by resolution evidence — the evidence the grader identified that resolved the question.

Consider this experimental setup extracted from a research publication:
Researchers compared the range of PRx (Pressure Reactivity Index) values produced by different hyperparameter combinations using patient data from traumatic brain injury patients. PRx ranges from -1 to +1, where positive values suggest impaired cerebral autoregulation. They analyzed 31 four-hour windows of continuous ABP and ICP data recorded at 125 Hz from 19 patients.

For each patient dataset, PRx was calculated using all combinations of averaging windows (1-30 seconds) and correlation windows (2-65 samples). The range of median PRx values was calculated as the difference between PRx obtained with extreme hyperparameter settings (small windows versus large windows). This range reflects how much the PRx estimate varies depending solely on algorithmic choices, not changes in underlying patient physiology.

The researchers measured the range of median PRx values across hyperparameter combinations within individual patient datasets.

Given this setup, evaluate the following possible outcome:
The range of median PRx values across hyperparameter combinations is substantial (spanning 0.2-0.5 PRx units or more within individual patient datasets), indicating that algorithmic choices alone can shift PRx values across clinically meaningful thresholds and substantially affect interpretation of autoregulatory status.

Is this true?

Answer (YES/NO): YES